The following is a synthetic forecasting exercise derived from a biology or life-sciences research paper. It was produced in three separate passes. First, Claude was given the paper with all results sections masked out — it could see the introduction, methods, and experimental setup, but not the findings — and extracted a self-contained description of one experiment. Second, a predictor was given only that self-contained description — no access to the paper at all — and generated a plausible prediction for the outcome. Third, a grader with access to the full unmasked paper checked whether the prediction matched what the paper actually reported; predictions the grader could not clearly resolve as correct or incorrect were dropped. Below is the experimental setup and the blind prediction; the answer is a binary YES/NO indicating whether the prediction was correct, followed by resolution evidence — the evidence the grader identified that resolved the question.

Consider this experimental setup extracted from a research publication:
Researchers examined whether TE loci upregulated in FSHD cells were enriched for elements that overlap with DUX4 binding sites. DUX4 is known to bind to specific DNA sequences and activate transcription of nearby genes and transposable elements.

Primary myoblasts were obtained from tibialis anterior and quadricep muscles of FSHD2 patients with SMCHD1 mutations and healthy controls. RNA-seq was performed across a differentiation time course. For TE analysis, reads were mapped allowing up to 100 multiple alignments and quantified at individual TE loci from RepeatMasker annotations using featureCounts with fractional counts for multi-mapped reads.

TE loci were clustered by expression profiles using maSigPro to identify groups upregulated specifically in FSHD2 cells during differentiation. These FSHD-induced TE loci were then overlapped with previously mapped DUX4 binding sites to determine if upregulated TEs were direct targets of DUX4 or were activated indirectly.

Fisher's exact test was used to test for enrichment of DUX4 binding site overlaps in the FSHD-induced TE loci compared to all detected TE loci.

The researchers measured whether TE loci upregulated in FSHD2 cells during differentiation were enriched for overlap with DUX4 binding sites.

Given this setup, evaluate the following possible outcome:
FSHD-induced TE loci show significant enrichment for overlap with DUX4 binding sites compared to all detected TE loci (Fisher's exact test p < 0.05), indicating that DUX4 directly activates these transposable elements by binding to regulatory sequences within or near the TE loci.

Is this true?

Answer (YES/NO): YES